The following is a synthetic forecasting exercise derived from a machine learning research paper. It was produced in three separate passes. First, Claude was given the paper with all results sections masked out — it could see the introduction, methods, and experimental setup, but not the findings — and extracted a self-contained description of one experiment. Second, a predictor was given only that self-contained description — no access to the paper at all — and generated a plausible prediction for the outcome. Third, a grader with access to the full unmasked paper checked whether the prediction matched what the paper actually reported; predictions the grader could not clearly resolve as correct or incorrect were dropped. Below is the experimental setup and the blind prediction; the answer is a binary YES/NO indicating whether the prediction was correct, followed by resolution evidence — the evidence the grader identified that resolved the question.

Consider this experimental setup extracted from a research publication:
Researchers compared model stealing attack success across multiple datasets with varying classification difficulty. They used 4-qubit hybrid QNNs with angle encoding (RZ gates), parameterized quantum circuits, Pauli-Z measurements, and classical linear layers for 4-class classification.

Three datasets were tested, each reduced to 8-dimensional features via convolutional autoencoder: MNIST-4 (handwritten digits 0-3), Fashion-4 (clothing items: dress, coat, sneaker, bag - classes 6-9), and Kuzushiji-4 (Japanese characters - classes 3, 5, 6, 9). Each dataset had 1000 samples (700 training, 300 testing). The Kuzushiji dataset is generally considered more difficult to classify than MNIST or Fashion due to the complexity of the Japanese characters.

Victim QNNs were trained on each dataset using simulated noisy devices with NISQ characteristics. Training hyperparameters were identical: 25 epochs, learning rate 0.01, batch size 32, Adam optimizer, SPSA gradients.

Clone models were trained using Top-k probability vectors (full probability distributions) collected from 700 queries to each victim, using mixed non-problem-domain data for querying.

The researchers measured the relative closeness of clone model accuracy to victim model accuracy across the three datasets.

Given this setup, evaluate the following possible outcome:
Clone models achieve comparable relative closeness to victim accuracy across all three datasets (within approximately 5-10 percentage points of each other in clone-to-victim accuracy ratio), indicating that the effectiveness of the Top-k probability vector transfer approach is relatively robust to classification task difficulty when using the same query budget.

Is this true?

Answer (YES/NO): YES